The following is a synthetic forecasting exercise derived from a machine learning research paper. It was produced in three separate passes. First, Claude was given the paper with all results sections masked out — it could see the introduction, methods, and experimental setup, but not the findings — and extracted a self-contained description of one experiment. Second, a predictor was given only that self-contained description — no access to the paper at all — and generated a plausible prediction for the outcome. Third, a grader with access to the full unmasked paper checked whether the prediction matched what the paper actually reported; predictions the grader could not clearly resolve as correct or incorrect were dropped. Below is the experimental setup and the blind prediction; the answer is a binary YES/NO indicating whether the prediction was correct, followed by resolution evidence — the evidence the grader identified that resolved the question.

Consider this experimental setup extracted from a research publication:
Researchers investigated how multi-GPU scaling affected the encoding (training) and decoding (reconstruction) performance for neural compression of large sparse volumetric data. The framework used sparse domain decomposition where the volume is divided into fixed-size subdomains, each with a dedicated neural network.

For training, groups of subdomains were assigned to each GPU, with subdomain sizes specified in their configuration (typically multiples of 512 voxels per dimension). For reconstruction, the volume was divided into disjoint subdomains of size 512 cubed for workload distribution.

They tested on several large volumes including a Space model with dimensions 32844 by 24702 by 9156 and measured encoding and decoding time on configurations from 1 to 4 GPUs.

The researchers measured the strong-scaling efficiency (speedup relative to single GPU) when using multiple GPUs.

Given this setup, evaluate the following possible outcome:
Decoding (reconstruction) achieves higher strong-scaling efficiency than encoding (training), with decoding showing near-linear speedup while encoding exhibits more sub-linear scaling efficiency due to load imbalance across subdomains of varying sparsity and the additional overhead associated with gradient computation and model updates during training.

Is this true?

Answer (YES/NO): NO